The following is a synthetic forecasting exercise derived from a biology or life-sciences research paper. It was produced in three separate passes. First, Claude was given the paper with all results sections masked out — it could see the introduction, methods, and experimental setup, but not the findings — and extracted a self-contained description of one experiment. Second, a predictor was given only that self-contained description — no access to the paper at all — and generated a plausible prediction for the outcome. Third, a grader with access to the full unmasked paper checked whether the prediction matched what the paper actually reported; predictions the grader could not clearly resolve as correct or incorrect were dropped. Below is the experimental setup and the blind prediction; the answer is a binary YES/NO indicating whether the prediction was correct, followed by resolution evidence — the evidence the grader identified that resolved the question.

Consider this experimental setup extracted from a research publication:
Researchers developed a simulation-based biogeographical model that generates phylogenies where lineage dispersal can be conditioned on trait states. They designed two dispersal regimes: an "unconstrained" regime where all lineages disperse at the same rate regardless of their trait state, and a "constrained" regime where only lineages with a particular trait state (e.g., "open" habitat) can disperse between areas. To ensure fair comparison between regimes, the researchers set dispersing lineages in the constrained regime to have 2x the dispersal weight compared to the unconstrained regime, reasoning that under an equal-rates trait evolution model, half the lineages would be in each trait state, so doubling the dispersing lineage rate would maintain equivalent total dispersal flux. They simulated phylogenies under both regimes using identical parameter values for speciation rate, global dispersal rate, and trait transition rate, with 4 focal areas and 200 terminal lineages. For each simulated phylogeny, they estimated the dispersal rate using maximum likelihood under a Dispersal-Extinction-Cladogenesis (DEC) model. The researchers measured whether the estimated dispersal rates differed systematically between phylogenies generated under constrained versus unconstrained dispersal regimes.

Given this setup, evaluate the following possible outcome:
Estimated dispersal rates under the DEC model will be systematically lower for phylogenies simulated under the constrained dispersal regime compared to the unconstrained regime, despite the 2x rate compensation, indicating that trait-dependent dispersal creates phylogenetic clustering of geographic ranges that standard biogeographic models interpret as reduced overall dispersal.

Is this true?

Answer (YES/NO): NO